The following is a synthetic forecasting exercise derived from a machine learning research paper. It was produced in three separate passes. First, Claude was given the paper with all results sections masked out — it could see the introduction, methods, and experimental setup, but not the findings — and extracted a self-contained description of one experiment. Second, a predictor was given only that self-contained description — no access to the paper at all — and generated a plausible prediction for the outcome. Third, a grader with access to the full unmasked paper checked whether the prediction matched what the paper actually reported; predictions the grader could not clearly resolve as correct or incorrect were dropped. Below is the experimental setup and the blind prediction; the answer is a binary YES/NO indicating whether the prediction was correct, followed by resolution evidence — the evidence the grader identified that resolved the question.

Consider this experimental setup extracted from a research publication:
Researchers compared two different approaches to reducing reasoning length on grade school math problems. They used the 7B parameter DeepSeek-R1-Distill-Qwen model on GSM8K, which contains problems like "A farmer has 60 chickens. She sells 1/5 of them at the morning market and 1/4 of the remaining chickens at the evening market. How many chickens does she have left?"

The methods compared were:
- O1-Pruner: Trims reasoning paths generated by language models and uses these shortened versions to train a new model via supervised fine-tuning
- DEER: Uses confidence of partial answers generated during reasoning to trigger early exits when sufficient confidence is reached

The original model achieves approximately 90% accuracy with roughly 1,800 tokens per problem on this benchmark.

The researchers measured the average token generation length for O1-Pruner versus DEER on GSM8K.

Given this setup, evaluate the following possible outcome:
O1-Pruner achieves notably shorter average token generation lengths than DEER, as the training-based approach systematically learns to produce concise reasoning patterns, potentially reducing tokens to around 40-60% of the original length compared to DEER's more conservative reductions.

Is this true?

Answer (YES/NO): NO